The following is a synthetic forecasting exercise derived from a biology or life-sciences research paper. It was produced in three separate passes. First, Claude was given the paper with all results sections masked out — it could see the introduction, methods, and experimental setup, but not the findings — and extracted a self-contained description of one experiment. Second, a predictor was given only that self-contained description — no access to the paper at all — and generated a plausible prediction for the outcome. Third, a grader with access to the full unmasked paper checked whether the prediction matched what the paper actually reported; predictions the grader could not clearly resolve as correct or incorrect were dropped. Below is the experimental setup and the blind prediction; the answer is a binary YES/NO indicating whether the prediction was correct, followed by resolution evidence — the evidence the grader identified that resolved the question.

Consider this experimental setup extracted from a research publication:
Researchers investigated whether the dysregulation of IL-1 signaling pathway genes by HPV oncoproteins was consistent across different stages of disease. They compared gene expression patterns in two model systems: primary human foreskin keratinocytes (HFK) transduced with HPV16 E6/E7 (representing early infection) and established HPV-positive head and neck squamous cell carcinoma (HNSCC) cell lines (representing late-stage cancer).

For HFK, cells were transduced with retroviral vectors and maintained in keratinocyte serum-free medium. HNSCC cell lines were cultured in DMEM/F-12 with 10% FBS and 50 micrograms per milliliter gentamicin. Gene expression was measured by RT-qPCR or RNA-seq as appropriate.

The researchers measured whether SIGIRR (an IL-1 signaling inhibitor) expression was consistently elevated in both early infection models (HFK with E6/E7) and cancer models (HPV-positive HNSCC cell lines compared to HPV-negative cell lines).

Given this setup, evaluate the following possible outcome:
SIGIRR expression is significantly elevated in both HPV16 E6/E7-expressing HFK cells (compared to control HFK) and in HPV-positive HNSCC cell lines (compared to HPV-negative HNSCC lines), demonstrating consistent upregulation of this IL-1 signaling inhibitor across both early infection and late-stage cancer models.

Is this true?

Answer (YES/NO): NO